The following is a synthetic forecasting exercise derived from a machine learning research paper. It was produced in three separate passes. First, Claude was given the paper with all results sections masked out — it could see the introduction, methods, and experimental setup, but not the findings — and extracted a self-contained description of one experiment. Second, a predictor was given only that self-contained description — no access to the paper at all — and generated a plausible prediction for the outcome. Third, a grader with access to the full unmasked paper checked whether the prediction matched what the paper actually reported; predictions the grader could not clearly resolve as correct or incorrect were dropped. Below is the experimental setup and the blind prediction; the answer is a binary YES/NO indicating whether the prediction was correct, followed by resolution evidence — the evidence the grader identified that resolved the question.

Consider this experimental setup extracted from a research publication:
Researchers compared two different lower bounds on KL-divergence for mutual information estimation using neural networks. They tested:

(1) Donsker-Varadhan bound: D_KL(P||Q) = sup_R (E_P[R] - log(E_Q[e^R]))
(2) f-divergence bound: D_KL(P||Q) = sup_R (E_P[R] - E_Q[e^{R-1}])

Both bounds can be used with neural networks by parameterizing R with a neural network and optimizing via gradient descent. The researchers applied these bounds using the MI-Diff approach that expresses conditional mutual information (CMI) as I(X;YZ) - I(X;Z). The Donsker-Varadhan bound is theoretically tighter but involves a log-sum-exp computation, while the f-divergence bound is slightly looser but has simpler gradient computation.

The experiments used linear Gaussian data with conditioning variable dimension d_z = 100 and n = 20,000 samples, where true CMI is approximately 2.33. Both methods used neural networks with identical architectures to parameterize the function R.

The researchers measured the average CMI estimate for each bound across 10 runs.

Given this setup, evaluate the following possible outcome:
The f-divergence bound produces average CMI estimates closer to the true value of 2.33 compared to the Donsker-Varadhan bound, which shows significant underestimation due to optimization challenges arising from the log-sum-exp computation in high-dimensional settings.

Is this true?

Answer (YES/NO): NO